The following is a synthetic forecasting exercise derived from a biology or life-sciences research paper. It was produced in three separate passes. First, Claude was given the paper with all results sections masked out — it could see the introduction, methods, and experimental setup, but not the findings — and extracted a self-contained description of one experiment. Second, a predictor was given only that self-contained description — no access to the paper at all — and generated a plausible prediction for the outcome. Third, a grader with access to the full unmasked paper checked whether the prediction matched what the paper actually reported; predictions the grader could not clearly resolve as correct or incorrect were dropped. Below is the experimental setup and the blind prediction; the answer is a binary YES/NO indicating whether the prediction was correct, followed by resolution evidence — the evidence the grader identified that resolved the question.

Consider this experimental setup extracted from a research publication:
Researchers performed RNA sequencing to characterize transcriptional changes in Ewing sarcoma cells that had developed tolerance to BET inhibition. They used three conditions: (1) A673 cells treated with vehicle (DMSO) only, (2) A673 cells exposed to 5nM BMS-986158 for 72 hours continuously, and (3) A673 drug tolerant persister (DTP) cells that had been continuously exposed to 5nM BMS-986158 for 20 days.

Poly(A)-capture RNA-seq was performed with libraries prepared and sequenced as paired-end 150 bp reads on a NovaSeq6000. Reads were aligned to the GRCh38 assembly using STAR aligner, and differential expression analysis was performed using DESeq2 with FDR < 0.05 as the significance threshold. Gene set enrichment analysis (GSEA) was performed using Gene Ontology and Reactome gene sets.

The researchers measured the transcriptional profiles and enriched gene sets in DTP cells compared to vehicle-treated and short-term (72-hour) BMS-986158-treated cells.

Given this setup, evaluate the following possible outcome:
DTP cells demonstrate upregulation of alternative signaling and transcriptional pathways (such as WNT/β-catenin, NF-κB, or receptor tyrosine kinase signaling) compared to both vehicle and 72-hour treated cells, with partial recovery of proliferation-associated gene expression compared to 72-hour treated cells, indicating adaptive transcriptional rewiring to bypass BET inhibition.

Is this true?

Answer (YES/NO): NO